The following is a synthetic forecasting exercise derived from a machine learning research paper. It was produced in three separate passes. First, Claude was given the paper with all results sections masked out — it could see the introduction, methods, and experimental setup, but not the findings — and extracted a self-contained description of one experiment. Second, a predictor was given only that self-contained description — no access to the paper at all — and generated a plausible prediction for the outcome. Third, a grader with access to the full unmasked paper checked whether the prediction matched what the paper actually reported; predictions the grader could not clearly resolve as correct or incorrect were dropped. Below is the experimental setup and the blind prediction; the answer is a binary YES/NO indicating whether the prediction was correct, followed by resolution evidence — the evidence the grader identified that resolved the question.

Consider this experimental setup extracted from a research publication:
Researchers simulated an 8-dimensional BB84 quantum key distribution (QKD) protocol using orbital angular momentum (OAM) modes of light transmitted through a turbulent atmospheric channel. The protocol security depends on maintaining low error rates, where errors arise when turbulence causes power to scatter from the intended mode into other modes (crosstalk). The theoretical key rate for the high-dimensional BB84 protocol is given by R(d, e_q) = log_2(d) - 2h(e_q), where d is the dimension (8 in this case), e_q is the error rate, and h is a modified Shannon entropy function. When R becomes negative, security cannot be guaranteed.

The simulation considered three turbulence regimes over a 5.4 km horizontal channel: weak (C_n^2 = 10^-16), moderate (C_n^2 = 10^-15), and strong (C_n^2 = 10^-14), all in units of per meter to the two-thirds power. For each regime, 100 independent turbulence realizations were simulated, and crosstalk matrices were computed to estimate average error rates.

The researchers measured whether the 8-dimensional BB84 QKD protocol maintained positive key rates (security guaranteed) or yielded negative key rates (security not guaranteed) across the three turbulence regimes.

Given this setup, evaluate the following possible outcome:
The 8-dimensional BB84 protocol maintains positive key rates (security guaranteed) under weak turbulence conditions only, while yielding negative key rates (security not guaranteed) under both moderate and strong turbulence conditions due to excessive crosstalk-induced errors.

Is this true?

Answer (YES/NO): YES